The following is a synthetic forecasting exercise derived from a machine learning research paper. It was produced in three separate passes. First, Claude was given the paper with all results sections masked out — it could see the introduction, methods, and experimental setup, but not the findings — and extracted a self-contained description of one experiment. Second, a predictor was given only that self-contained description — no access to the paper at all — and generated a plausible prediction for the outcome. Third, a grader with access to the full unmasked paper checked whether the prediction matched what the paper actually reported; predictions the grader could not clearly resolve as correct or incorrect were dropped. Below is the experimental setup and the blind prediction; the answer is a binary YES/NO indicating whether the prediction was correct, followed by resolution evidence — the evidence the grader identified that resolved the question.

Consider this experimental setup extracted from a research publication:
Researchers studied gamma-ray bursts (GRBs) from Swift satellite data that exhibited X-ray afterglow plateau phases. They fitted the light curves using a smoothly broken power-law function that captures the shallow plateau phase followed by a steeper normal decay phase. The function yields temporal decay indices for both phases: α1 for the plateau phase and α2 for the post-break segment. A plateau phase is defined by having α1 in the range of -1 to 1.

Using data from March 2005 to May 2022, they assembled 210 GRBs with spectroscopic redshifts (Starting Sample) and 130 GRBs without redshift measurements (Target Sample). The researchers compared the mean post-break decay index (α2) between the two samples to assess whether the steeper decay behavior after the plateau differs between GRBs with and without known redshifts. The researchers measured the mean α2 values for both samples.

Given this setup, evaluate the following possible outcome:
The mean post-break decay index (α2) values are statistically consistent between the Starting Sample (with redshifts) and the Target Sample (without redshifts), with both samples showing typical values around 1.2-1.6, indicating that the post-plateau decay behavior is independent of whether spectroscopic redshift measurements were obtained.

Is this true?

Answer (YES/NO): NO